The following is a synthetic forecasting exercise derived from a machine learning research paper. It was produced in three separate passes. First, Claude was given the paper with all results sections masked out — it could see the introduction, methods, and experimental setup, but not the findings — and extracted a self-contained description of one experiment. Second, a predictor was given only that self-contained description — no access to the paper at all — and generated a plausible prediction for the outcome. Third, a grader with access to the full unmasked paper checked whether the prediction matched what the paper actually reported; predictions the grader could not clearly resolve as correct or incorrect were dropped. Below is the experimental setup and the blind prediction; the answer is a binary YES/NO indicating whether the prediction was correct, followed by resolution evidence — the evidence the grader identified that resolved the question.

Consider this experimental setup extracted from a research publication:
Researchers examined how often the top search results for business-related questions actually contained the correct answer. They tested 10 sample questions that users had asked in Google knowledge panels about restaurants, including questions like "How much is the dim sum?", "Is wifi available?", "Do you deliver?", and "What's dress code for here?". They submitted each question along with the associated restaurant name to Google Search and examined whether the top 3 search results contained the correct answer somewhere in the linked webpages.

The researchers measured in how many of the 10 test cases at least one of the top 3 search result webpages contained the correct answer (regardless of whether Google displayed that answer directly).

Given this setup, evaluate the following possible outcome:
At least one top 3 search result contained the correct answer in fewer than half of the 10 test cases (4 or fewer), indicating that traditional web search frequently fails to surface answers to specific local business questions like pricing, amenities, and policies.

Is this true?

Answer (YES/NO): NO